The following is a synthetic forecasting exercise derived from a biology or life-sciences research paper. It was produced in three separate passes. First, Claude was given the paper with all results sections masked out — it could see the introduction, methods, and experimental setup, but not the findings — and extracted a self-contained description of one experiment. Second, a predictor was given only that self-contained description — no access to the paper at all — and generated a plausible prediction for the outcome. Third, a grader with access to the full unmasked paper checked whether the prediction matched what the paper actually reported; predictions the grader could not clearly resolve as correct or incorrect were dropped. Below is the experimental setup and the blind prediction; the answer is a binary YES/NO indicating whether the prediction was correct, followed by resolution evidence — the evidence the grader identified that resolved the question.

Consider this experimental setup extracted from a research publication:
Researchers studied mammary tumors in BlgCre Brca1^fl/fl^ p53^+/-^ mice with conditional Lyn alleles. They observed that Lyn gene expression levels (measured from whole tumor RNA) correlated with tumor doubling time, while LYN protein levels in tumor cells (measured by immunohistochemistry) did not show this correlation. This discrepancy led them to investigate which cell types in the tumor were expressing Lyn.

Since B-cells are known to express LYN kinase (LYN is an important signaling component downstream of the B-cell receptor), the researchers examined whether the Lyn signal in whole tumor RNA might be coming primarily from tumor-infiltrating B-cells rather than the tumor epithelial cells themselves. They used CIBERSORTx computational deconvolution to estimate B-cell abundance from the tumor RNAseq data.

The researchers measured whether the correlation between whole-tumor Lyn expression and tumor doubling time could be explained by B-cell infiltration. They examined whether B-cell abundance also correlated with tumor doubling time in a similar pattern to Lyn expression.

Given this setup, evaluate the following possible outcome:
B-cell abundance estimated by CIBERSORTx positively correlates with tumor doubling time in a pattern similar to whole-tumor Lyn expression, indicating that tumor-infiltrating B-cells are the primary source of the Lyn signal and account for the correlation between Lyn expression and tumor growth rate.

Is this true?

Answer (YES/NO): YES